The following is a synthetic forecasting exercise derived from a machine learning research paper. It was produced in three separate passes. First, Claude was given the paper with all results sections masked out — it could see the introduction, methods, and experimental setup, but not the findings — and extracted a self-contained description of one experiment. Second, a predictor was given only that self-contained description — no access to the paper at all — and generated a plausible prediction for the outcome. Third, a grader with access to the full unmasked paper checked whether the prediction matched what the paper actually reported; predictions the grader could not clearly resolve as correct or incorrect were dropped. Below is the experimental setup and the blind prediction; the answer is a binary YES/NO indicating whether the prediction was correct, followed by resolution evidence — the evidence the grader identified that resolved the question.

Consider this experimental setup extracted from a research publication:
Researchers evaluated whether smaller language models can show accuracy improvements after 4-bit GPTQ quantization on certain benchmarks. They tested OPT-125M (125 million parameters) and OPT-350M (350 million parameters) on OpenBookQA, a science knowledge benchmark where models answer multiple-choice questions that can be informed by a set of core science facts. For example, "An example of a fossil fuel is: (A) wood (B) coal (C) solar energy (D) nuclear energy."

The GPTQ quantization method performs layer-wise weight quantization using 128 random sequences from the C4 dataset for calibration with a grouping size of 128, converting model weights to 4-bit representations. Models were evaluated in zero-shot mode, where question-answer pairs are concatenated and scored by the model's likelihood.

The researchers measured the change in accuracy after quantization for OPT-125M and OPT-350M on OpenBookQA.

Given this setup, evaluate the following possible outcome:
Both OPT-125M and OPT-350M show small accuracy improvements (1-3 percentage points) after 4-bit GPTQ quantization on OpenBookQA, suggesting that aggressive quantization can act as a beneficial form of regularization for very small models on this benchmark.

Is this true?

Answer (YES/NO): NO